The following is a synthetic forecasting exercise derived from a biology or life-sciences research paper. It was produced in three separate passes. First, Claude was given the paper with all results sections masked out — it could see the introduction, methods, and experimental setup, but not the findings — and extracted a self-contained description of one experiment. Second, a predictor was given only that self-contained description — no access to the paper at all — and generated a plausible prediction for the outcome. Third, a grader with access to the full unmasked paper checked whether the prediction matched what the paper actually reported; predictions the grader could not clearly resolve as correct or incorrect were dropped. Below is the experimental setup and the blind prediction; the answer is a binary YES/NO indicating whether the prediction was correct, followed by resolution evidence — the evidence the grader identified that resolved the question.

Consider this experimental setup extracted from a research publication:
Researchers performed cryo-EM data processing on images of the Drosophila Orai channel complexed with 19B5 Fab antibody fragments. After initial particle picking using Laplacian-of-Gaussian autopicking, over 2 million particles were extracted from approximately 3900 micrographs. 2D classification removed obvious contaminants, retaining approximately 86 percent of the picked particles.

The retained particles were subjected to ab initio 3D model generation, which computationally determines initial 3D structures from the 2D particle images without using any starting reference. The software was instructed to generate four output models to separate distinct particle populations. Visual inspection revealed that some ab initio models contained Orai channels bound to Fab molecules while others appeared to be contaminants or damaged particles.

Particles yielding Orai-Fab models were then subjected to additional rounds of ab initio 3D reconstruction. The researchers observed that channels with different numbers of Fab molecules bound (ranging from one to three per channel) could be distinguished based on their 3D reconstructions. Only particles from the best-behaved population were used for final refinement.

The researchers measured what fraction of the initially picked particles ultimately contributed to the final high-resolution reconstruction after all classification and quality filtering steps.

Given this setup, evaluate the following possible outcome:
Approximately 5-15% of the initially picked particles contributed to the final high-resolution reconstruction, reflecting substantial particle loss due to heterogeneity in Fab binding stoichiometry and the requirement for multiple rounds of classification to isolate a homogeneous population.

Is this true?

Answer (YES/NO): NO